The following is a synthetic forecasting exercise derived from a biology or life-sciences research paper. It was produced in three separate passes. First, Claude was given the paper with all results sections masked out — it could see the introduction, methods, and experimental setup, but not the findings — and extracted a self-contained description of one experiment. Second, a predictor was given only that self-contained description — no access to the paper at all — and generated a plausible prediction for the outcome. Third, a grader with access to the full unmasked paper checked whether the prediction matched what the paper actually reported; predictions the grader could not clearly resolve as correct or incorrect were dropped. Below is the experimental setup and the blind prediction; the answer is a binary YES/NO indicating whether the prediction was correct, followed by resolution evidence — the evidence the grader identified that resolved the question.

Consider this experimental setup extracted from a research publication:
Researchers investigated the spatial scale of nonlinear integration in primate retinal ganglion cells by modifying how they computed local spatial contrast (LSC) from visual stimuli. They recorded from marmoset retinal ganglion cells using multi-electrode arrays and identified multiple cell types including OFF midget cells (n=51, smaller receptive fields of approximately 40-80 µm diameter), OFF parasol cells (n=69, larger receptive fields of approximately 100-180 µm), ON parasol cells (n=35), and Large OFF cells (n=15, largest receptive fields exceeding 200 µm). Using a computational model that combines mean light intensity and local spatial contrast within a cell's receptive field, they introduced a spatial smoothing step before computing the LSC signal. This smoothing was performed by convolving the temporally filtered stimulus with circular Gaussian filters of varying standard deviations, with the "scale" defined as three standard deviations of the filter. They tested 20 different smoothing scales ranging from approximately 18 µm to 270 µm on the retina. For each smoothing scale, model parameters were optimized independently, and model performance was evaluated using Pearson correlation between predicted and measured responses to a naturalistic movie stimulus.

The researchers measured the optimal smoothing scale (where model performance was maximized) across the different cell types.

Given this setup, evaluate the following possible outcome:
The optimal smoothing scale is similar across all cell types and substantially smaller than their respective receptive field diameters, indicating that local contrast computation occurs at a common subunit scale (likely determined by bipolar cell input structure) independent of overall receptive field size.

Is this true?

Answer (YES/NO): YES